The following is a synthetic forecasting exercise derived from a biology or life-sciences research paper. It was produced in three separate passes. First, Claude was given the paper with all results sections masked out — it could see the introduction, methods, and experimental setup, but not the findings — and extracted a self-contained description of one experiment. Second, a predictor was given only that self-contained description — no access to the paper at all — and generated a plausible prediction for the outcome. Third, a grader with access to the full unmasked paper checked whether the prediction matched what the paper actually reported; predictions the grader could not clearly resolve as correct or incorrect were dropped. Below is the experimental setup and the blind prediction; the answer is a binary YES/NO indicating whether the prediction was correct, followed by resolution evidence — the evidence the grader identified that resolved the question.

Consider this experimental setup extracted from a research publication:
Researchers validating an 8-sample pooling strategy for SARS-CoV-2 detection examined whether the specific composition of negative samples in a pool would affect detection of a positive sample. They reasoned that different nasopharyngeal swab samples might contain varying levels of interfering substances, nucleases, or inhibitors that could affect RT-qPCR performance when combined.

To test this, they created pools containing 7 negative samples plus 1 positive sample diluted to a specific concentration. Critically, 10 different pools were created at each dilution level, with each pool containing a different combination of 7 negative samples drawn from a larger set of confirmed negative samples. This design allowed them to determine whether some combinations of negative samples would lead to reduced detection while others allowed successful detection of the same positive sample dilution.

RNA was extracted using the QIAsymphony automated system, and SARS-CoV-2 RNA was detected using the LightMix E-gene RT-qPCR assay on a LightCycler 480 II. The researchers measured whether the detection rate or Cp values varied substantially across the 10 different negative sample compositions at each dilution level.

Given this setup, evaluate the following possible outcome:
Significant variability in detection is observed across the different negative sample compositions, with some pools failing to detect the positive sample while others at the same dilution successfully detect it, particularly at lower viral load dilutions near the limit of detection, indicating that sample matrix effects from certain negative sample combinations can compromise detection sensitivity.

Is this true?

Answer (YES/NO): NO